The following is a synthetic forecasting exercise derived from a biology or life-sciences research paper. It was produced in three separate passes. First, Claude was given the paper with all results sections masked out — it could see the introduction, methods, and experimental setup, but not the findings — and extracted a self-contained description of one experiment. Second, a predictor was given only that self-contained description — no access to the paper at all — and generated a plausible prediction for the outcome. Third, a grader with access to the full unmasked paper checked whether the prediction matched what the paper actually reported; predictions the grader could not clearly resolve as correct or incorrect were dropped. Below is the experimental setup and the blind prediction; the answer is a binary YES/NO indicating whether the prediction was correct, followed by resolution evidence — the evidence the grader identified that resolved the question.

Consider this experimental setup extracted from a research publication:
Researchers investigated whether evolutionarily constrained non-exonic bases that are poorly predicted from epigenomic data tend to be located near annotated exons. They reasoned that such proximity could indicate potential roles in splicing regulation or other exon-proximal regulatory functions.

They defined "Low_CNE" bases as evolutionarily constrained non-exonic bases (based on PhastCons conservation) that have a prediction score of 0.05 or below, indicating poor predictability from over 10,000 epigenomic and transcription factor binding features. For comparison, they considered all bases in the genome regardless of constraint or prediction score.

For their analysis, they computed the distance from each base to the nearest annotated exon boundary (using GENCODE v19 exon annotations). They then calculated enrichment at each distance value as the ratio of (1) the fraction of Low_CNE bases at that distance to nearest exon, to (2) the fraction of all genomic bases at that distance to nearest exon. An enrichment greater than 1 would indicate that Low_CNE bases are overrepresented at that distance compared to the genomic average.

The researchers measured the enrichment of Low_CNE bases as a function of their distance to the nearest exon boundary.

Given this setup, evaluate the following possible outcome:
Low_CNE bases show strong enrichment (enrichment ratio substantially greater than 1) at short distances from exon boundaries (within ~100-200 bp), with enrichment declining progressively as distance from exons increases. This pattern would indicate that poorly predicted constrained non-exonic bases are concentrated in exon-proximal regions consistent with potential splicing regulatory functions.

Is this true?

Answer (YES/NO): NO